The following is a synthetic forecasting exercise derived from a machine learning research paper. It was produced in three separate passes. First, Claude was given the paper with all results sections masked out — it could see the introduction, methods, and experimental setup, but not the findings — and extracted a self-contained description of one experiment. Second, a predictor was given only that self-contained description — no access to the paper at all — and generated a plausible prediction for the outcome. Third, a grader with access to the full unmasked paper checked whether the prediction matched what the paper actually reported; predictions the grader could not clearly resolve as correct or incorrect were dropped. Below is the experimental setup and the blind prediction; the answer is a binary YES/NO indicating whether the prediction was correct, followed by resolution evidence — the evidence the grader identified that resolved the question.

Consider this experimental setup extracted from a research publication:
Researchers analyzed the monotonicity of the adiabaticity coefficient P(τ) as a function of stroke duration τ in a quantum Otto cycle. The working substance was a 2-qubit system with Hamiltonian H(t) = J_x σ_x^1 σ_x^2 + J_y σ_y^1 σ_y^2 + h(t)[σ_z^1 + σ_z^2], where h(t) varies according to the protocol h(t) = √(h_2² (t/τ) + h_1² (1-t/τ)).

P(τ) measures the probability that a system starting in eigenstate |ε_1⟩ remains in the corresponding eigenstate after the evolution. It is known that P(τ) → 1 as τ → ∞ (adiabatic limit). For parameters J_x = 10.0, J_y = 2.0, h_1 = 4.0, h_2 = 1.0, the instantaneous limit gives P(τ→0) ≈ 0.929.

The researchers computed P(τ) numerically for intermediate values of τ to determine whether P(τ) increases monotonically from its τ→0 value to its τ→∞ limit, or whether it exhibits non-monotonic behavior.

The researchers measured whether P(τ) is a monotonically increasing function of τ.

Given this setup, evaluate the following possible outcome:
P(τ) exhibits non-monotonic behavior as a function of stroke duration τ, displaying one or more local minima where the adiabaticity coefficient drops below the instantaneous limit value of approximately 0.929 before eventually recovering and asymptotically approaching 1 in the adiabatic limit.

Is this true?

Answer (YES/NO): NO